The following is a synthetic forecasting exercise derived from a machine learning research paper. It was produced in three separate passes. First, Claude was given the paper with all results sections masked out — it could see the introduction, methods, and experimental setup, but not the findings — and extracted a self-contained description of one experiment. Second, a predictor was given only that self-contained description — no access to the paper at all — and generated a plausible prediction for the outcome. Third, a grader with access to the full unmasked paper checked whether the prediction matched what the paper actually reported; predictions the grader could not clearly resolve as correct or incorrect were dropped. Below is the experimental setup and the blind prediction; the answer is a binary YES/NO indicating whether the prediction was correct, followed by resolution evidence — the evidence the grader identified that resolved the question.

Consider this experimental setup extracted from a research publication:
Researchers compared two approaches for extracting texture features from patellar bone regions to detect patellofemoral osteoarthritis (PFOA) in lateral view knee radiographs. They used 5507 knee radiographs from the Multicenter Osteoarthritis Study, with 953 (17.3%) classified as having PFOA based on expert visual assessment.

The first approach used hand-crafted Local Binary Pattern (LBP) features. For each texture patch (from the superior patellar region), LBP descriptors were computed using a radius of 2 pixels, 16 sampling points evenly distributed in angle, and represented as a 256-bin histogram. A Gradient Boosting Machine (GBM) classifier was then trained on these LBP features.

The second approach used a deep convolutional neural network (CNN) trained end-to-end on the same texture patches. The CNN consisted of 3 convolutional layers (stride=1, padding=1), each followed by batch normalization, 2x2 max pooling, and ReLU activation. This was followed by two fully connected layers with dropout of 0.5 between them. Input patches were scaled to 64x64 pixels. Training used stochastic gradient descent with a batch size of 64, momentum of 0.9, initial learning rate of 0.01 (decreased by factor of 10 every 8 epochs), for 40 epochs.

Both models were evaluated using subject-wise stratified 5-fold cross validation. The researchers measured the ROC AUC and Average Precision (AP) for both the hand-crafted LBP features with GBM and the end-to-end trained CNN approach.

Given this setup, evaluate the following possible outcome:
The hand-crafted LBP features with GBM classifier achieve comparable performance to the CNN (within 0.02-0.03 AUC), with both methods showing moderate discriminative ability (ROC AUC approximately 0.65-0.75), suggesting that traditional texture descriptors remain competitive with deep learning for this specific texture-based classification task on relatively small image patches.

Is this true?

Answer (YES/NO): NO